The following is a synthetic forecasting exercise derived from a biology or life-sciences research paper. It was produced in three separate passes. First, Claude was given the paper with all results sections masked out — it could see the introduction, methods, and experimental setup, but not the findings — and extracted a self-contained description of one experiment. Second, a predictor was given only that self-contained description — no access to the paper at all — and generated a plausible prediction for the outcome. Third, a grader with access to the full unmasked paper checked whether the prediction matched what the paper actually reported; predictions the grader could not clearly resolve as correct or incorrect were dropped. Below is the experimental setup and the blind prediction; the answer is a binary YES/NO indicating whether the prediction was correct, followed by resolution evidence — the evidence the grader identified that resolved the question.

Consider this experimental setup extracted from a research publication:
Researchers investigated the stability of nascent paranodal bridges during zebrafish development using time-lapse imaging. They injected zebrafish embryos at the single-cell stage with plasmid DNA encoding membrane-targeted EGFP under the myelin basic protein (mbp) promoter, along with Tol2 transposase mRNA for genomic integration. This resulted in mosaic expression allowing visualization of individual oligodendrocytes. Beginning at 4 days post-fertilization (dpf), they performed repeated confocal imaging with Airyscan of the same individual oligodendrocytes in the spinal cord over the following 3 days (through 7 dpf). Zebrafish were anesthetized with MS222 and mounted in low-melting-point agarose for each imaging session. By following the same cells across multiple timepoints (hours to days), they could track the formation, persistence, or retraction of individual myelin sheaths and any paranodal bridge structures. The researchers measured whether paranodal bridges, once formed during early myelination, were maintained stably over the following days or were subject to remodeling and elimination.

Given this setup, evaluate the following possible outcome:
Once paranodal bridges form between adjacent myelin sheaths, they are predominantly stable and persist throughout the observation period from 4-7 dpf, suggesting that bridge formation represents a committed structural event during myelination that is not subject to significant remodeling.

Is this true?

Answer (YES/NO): NO